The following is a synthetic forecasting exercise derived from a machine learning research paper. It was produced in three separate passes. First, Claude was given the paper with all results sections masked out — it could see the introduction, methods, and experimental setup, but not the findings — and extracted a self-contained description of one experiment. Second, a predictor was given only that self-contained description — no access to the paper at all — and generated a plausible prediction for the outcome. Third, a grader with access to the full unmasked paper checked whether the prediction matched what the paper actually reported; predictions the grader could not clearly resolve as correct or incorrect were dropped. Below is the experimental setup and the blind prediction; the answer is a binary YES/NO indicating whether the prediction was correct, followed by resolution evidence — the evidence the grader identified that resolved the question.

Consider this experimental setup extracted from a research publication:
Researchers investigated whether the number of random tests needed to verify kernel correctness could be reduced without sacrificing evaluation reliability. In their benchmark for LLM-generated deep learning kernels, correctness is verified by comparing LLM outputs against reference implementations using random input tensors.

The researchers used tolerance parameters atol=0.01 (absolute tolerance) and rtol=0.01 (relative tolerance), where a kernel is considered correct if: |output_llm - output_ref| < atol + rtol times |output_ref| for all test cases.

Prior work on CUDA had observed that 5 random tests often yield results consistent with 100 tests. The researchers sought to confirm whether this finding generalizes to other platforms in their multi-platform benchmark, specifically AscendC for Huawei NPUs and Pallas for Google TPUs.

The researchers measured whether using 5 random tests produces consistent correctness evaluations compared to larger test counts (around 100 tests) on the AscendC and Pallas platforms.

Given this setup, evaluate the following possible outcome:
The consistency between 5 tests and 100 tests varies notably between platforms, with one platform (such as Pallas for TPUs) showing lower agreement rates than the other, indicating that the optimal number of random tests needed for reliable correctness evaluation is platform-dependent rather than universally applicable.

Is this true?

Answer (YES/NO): NO